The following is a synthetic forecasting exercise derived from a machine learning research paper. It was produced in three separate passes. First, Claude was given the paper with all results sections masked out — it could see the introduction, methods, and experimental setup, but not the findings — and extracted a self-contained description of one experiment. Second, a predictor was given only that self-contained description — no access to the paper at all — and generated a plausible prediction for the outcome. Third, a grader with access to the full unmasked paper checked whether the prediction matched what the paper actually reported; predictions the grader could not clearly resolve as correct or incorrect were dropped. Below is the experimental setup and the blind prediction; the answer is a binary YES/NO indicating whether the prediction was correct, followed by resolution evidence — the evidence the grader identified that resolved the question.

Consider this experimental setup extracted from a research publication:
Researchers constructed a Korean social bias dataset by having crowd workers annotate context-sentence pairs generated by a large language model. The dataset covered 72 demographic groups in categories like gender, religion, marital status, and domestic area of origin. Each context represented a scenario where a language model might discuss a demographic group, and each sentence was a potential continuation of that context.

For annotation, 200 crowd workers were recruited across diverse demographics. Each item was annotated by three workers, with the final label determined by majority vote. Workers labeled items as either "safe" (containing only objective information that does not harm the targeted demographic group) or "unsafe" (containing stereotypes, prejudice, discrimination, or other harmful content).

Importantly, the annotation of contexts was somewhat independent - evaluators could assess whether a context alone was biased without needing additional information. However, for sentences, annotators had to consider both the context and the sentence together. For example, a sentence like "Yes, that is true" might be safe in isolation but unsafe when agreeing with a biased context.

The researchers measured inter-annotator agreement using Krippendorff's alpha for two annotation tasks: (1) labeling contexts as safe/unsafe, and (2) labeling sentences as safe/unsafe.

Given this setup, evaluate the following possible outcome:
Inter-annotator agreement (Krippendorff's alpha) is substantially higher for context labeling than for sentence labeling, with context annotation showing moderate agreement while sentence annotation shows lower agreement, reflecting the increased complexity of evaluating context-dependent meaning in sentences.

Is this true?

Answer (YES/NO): YES